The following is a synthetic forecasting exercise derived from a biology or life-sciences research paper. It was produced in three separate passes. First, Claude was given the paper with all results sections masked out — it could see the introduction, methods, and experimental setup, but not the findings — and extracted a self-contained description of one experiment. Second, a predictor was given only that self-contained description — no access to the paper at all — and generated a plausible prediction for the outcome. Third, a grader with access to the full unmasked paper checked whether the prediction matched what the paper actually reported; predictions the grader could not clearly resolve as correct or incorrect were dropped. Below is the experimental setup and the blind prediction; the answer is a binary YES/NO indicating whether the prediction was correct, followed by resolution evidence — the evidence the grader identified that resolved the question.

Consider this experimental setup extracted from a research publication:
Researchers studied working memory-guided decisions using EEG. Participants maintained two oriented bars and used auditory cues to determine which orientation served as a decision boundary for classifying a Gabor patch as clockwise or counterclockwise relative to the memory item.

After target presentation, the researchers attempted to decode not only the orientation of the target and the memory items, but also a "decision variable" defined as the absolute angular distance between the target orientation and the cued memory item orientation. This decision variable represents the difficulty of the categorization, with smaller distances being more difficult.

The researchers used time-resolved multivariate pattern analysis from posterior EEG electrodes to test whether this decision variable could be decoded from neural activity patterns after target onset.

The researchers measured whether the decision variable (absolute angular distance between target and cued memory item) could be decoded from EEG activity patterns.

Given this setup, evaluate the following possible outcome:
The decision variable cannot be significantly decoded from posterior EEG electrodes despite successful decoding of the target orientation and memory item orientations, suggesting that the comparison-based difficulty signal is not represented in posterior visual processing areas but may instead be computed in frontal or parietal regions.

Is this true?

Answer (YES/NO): NO